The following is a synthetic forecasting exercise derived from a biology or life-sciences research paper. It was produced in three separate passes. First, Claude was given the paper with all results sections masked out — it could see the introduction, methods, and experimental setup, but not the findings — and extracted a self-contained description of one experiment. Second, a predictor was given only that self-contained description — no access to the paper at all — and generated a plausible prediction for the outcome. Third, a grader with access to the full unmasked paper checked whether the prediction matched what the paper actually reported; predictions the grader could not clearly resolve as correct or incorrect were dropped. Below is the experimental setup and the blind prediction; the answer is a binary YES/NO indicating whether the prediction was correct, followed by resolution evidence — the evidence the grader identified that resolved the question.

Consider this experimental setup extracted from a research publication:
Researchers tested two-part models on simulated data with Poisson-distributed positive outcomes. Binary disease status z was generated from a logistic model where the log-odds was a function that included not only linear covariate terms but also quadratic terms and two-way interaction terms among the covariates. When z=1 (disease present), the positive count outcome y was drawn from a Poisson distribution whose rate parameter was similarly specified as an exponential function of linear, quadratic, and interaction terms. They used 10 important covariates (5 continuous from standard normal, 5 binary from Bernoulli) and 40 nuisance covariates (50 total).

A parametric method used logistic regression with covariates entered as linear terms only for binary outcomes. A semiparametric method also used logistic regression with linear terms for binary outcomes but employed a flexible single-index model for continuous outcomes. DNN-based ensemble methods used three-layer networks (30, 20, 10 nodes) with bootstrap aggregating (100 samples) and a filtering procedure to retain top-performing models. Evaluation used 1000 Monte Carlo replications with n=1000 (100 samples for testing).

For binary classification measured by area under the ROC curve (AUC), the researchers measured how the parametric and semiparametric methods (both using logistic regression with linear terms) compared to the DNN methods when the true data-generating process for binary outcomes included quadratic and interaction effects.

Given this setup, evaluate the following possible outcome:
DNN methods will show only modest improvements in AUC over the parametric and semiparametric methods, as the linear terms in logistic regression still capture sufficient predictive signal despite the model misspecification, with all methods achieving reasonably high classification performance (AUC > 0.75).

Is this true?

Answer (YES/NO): NO